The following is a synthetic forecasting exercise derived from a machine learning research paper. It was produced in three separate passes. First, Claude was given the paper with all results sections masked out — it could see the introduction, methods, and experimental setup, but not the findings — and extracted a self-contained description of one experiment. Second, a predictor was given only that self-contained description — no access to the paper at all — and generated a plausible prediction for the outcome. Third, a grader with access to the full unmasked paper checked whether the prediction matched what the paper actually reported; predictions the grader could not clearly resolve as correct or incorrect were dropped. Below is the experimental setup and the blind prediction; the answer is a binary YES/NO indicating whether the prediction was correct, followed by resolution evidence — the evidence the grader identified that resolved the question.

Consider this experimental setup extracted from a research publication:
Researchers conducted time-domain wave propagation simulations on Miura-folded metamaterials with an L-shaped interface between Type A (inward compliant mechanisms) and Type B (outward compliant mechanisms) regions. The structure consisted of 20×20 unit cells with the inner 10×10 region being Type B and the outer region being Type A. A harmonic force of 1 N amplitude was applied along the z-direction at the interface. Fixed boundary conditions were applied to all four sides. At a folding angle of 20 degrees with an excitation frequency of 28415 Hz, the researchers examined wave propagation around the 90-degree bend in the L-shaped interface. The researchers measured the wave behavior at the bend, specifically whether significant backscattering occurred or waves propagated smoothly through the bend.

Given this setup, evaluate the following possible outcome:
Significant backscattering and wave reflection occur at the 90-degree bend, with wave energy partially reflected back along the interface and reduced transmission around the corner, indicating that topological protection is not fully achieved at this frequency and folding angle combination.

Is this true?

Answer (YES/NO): NO